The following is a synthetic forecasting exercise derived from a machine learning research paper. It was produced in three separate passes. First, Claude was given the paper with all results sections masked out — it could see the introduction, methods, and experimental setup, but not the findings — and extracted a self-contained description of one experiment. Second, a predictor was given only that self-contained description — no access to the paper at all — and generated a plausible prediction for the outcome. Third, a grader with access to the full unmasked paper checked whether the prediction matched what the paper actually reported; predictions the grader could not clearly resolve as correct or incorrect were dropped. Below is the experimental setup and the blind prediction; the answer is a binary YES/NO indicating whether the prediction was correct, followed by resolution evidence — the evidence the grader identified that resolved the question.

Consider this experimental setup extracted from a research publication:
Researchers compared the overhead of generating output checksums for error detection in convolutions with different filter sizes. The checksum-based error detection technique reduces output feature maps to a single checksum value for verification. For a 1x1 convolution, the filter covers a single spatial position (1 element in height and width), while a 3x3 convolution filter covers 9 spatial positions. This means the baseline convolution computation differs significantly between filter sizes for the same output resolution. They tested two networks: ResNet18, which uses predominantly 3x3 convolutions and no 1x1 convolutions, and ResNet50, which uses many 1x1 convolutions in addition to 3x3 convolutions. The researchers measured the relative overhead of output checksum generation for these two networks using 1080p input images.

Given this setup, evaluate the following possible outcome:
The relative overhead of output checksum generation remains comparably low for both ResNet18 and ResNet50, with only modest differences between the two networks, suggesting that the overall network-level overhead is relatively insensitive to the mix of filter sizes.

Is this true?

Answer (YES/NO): NO